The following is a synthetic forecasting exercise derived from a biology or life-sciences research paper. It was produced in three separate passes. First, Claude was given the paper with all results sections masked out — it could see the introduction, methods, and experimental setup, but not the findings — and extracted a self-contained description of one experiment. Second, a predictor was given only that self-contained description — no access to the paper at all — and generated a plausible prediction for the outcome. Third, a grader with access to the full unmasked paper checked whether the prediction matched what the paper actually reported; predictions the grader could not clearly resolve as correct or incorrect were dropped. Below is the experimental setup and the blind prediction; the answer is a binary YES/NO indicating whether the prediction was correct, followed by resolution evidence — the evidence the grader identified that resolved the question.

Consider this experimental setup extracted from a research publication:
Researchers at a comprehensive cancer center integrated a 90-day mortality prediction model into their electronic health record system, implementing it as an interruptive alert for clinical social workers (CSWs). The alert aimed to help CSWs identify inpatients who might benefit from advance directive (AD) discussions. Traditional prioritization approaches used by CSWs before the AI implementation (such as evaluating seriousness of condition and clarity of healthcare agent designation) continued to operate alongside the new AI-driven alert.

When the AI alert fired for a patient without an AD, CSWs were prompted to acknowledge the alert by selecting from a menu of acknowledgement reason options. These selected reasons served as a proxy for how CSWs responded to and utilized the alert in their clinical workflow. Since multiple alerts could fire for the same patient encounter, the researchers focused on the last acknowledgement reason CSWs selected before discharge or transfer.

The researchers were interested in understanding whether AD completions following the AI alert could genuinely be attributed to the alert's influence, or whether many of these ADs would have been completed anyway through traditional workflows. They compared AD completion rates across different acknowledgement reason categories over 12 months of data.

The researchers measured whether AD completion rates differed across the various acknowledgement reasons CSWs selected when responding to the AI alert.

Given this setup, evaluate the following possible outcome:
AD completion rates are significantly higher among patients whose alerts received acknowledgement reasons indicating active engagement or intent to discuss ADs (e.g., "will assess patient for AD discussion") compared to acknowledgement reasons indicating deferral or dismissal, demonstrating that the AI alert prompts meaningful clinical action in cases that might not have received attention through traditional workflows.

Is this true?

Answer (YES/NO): YES